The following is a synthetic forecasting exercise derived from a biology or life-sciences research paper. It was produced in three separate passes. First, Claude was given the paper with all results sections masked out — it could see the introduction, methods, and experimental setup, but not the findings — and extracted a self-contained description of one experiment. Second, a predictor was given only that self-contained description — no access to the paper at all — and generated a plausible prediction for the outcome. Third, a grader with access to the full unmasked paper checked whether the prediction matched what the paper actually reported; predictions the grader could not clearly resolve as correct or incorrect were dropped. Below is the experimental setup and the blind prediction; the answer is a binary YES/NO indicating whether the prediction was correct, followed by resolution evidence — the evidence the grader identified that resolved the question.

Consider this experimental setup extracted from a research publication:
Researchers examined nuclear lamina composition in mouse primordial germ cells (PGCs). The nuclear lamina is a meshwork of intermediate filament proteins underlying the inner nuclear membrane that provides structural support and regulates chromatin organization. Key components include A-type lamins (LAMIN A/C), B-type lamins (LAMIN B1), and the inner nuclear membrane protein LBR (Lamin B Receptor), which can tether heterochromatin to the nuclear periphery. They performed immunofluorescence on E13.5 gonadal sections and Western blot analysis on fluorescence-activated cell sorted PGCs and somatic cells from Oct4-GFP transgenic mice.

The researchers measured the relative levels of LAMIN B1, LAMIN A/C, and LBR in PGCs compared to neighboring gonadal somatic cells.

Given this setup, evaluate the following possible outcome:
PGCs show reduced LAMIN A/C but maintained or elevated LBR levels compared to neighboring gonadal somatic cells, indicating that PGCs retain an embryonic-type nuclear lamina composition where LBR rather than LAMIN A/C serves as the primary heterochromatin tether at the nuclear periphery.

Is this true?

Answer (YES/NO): YES